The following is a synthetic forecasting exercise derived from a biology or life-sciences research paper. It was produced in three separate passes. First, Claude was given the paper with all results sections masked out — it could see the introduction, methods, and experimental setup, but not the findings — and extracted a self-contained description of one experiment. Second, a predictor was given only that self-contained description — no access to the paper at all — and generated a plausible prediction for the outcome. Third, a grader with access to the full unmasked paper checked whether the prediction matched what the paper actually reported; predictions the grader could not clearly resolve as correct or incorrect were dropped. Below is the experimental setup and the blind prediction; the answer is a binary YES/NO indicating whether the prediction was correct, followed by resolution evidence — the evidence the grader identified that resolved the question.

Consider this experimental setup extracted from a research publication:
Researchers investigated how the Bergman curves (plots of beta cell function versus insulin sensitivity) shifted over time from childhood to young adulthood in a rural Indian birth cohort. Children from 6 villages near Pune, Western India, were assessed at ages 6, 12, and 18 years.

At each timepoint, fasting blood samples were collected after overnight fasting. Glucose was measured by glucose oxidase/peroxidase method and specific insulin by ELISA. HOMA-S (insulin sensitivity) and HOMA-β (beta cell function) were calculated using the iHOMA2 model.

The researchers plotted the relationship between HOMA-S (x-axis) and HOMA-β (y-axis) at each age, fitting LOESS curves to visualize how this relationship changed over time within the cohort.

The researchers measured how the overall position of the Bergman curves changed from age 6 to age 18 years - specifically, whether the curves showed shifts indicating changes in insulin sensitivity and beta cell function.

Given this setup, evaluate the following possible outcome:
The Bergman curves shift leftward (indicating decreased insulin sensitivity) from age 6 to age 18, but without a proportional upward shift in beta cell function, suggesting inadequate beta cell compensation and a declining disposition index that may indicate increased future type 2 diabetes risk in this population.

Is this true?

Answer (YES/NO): YES